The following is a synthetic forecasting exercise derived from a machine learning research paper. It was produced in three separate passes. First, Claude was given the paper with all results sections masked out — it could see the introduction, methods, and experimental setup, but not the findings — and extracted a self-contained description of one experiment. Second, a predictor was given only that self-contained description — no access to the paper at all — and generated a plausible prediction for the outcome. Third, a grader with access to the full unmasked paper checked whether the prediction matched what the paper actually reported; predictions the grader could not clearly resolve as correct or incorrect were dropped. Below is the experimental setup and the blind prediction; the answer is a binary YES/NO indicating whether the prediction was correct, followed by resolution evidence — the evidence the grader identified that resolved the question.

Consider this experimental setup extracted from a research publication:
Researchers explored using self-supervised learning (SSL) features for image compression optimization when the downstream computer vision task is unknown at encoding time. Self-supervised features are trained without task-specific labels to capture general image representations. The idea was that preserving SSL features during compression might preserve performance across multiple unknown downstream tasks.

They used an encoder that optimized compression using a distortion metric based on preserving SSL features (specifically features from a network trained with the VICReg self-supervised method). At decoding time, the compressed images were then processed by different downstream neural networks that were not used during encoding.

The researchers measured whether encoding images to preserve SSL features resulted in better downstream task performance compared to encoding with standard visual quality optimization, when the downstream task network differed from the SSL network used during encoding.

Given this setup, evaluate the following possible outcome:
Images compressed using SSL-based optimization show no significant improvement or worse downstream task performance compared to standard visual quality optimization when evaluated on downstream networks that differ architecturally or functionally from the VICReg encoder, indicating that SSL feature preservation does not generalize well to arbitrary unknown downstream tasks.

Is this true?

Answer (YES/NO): NO